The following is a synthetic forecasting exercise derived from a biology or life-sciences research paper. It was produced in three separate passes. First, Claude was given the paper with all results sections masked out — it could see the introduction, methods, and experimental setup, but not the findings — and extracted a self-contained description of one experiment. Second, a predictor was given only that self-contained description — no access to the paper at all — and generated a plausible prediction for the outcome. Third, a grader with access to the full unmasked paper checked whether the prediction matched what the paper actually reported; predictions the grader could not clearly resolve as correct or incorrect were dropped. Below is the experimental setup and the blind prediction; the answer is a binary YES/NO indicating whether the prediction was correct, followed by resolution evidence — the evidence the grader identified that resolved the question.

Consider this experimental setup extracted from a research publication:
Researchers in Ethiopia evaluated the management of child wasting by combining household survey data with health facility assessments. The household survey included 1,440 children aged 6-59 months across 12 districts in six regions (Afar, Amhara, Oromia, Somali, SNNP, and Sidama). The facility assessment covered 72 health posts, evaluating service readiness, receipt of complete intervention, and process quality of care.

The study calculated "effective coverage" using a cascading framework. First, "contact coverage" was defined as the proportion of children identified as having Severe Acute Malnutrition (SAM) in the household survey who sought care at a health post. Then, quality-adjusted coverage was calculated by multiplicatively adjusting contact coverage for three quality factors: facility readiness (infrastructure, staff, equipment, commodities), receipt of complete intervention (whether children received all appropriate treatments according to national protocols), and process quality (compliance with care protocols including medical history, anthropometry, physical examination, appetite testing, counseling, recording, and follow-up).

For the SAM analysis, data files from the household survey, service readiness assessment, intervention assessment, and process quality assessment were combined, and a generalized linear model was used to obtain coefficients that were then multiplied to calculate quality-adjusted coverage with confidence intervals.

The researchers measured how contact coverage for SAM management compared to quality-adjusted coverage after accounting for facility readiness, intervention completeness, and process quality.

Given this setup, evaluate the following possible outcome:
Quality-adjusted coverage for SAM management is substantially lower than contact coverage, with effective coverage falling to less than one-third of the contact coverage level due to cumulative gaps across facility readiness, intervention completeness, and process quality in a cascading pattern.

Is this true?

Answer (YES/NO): YES